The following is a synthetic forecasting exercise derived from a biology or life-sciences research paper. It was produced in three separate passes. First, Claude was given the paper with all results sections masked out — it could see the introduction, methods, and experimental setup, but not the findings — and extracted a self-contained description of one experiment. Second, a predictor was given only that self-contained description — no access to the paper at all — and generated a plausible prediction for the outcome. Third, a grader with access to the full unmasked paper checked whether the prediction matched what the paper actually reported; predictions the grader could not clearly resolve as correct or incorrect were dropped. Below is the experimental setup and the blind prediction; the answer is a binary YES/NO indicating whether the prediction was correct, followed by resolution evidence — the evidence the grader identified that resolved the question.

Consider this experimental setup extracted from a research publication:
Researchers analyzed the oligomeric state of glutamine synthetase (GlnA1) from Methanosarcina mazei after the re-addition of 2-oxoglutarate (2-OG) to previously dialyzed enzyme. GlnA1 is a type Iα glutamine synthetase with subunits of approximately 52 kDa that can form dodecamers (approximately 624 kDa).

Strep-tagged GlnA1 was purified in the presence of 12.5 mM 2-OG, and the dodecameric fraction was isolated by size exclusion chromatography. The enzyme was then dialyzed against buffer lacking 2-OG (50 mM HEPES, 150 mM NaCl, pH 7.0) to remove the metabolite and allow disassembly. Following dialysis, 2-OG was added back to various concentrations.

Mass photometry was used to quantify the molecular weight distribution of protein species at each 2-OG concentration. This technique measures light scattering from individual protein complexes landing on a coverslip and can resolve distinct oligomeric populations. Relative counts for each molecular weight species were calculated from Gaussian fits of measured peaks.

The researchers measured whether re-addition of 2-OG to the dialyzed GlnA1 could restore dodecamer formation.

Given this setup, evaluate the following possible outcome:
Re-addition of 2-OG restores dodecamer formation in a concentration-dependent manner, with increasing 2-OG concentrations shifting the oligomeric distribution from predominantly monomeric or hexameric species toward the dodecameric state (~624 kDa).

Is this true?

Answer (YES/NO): NO